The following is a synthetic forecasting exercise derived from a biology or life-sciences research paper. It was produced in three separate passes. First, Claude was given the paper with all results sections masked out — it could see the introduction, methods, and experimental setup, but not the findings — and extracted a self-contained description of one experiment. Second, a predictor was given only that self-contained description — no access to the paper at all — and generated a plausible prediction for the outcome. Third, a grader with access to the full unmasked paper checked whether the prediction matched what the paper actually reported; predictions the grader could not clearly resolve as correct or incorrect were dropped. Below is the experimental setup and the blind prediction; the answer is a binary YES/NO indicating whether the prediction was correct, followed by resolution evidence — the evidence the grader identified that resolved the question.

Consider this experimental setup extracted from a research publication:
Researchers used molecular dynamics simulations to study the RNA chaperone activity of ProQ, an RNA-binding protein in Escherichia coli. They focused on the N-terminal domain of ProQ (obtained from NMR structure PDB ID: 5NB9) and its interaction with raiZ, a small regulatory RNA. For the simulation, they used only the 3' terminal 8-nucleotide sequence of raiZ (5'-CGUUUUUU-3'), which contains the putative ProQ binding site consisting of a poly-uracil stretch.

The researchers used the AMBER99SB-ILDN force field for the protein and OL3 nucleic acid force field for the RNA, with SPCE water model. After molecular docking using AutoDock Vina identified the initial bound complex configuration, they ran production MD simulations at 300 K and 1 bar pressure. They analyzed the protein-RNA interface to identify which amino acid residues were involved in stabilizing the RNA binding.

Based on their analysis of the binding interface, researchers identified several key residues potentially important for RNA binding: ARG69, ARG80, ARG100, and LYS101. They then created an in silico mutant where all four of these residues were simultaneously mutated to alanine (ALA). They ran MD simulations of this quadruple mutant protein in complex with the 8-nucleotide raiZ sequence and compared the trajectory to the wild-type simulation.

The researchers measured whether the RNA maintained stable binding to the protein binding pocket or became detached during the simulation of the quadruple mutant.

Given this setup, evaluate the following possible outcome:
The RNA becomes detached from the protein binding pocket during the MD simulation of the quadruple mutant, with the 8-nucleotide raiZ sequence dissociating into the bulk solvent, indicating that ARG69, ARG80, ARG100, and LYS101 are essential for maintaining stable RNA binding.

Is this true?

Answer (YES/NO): NO